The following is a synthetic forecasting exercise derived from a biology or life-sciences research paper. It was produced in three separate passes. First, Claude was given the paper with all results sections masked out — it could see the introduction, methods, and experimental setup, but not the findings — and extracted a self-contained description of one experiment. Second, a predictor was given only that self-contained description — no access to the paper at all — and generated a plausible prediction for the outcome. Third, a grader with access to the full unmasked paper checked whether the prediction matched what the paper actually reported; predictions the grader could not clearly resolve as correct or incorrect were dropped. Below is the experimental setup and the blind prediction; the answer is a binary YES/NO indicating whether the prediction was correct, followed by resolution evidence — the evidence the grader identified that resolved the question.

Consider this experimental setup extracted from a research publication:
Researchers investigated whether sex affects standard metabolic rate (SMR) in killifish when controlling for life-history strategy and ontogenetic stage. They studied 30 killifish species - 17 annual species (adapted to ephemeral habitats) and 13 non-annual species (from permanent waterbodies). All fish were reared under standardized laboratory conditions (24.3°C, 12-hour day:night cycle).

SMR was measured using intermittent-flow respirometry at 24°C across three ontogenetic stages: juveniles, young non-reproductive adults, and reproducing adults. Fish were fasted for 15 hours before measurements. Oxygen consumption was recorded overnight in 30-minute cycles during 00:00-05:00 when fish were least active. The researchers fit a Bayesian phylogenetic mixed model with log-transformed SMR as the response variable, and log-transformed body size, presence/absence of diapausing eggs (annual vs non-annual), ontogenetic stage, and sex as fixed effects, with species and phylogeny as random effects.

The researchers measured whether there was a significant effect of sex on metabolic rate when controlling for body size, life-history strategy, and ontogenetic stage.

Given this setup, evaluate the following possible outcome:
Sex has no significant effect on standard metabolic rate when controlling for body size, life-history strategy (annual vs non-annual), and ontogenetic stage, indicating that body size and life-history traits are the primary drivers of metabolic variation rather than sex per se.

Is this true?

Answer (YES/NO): YES